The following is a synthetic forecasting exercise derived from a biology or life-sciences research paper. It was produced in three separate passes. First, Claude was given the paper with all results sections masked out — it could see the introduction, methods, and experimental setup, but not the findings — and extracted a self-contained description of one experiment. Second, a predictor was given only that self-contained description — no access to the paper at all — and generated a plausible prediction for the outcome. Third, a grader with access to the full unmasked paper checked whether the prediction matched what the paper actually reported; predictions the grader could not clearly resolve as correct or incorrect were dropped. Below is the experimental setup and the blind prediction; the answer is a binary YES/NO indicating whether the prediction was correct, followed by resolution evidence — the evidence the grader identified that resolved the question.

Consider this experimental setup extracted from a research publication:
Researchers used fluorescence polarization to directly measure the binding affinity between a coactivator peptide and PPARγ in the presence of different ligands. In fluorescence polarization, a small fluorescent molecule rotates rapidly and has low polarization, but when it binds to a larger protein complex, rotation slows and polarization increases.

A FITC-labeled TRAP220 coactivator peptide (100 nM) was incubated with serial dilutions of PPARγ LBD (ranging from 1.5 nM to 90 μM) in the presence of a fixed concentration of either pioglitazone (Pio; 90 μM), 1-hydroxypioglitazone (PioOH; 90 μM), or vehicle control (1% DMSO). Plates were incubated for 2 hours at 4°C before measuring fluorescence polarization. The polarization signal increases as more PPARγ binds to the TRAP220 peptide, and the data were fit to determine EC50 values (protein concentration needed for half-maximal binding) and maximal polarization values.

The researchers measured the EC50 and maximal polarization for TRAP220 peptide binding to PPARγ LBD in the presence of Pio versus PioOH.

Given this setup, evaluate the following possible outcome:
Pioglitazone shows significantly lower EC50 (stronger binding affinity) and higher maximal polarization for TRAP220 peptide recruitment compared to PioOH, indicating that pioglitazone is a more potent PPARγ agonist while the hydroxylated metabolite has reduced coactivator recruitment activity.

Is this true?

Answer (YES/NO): NO